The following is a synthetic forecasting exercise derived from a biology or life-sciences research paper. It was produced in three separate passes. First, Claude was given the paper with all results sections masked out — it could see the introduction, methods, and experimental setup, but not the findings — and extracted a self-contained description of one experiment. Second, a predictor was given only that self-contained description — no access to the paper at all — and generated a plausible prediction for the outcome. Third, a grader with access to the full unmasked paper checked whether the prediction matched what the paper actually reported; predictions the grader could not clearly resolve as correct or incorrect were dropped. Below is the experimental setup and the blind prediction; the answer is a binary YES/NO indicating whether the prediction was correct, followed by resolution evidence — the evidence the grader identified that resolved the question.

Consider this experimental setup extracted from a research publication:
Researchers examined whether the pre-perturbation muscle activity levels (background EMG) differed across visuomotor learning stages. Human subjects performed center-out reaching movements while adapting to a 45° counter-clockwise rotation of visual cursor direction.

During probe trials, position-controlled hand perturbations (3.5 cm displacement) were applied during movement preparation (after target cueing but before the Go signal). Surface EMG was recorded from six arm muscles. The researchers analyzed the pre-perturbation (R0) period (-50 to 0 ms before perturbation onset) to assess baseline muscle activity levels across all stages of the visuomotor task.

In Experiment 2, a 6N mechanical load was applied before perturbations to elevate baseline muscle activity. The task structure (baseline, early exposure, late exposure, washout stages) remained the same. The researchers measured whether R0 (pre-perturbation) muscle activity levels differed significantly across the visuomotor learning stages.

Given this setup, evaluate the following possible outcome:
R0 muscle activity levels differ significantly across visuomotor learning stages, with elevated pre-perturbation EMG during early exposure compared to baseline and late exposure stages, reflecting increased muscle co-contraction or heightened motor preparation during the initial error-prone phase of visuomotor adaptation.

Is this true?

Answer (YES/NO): NO